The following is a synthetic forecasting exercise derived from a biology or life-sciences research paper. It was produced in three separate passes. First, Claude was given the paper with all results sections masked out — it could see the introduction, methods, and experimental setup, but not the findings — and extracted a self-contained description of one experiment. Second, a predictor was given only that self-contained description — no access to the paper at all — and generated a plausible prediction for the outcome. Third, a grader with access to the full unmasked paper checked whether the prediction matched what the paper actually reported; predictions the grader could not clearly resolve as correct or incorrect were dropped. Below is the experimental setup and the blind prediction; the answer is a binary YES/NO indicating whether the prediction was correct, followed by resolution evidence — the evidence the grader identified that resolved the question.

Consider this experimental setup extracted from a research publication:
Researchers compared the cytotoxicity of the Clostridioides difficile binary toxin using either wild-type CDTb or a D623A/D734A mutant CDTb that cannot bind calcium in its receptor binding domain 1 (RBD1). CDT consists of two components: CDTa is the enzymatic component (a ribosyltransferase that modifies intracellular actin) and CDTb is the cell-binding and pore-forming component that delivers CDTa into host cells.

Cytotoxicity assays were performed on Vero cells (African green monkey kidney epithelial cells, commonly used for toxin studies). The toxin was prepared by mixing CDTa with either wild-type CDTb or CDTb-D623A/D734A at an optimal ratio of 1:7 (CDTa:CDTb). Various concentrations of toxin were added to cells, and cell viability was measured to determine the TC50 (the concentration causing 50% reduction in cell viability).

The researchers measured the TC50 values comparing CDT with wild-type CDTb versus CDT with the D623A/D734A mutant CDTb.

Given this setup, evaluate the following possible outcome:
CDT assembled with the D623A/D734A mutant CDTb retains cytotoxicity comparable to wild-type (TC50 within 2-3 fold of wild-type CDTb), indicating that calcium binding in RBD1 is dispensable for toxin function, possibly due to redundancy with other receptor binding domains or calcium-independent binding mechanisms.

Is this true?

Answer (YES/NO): NO